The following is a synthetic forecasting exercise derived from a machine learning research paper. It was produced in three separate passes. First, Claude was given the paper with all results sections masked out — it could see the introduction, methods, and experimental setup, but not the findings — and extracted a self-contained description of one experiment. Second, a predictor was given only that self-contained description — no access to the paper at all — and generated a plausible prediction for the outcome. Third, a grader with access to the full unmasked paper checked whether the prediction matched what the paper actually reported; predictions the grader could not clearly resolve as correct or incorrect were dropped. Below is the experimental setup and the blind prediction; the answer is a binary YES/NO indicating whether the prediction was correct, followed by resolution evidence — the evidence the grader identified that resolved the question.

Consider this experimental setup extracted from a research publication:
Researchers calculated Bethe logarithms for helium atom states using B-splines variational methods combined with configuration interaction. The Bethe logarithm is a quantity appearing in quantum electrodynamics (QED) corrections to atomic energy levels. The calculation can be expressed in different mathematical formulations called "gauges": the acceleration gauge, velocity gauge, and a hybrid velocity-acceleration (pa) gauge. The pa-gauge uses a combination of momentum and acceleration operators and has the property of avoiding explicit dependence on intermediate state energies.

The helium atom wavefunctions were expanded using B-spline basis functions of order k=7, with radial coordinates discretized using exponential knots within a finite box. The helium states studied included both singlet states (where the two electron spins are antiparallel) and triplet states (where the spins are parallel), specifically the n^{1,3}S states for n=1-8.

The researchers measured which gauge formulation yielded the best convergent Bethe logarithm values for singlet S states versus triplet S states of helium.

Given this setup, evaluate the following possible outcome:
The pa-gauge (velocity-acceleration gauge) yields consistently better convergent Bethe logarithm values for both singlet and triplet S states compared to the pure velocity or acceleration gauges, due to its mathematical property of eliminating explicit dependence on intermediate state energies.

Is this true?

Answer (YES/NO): YES